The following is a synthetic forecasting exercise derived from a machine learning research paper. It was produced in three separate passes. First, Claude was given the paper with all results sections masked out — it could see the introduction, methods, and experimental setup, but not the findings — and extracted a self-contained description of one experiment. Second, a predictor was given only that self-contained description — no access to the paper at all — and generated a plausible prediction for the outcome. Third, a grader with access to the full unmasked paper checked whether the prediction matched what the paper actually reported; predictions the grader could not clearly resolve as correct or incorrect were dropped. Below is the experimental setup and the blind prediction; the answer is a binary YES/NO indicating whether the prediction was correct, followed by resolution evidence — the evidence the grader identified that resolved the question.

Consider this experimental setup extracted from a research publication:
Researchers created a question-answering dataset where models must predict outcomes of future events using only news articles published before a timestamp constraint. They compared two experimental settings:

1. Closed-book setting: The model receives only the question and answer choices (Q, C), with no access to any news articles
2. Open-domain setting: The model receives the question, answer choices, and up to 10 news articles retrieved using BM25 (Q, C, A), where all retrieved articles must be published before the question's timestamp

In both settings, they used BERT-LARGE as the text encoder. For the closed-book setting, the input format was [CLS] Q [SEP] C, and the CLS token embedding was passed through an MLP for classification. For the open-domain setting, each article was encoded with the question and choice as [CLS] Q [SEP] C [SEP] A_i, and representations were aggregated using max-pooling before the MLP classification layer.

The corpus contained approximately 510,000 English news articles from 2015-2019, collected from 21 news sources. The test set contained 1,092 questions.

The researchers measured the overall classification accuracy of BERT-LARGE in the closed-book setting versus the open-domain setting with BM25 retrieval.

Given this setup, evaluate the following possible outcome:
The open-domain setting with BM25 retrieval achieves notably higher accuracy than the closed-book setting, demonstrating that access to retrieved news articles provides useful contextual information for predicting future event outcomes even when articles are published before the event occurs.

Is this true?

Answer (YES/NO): NO